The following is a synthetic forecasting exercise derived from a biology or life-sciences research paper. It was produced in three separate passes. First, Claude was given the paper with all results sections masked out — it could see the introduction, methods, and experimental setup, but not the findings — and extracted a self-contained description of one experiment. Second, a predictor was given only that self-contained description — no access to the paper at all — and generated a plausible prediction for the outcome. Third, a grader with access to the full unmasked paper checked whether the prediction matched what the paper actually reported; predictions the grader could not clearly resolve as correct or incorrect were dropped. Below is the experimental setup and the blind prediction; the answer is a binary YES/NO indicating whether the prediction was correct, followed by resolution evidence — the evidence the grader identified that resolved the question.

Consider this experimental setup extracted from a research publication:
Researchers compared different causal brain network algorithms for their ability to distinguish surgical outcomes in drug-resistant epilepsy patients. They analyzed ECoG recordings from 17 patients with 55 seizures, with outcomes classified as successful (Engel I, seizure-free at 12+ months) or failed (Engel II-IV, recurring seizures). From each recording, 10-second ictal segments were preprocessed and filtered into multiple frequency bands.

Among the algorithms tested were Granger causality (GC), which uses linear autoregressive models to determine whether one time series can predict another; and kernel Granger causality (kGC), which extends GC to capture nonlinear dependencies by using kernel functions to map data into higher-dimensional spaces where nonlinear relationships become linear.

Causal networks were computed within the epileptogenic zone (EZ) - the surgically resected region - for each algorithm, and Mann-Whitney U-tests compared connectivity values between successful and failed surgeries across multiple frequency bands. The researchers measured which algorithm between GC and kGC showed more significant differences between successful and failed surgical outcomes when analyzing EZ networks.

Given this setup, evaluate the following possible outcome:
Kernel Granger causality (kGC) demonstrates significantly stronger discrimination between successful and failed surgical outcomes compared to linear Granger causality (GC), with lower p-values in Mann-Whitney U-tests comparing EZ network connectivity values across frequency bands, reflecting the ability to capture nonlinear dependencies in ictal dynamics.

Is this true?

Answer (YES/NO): NO